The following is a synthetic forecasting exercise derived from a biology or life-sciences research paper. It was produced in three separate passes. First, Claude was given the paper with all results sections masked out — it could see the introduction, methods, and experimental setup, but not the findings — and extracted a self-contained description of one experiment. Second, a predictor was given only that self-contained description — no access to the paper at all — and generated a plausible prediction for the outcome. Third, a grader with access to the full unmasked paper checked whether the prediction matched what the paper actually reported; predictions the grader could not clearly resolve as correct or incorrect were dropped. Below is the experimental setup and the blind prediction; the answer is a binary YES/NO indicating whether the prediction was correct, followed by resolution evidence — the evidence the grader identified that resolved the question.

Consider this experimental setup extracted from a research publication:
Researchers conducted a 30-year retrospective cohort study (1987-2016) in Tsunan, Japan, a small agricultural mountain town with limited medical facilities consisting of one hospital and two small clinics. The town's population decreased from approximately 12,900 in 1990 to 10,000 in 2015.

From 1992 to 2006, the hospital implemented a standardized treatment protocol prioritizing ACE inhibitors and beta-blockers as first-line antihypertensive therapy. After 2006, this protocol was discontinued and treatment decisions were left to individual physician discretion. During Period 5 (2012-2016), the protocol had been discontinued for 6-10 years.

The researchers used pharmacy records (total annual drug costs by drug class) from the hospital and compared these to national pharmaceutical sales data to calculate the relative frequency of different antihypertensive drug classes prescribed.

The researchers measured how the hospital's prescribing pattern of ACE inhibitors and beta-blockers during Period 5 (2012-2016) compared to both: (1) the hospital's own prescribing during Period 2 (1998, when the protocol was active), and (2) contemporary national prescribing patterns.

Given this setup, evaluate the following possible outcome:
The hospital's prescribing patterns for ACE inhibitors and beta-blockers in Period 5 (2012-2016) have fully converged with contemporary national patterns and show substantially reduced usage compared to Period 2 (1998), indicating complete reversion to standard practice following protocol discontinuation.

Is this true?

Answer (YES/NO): NO